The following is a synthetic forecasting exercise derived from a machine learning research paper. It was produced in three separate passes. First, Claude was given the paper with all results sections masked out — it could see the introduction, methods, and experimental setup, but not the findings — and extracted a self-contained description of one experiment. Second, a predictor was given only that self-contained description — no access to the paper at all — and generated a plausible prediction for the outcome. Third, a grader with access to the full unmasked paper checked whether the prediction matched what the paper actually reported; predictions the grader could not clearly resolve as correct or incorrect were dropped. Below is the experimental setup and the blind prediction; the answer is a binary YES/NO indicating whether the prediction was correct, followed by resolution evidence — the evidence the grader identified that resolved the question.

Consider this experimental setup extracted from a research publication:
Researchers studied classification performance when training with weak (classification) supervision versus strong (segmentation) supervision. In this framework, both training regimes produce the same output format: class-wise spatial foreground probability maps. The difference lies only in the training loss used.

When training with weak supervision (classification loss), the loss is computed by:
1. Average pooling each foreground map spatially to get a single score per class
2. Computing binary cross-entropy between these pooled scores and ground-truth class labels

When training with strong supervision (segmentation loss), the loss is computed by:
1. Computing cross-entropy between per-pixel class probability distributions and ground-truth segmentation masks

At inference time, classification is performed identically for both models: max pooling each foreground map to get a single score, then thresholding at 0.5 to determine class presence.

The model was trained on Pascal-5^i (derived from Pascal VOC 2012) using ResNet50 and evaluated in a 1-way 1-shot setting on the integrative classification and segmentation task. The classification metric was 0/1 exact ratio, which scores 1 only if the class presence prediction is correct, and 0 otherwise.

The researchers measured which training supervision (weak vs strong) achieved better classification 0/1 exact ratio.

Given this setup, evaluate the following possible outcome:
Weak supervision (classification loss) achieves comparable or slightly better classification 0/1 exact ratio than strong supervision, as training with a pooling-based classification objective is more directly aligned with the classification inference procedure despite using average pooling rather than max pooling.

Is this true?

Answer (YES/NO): NO